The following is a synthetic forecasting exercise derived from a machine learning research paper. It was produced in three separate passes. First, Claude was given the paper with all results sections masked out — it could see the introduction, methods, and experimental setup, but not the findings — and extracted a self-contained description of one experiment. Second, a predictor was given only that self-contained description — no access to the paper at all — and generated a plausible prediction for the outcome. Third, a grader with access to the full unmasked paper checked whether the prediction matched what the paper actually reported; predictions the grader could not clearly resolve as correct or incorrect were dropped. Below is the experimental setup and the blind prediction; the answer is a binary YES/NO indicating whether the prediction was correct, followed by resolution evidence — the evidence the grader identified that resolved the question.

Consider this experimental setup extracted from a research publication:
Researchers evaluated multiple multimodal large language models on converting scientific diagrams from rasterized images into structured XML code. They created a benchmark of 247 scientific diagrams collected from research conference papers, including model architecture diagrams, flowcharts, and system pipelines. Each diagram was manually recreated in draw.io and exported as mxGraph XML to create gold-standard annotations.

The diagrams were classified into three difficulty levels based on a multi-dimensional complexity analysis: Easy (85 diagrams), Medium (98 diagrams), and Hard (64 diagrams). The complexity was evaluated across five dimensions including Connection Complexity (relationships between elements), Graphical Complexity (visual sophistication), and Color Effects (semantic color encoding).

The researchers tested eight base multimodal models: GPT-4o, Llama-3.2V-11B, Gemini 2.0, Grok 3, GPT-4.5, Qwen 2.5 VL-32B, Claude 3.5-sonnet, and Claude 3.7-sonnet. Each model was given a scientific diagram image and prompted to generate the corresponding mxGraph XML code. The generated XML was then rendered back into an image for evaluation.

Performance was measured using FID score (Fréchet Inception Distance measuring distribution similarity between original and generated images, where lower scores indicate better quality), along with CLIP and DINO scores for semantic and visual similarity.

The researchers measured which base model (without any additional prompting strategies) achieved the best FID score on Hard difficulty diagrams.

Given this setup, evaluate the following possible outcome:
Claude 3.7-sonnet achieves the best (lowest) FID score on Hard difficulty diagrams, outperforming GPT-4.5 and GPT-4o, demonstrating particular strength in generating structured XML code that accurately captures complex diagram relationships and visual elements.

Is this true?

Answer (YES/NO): YES